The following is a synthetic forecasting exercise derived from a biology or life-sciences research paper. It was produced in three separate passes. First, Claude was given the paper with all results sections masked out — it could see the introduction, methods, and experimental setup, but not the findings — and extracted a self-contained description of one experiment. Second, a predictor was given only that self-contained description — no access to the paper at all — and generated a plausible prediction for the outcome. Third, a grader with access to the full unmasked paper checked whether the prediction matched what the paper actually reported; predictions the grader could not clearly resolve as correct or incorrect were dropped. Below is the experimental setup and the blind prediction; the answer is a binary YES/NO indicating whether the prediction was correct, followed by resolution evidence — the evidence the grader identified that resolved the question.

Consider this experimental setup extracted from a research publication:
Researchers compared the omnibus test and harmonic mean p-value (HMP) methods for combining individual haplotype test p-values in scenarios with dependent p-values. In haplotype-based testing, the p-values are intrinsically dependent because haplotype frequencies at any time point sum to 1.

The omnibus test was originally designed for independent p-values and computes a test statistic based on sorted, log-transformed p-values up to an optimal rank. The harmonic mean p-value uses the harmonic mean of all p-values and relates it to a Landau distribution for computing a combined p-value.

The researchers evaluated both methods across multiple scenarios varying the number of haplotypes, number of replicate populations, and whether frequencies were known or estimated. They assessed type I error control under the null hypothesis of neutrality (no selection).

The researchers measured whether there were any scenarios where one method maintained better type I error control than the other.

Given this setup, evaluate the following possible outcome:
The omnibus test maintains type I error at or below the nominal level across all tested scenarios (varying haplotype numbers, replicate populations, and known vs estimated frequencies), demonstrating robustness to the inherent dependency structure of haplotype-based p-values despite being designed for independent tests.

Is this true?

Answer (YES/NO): NO